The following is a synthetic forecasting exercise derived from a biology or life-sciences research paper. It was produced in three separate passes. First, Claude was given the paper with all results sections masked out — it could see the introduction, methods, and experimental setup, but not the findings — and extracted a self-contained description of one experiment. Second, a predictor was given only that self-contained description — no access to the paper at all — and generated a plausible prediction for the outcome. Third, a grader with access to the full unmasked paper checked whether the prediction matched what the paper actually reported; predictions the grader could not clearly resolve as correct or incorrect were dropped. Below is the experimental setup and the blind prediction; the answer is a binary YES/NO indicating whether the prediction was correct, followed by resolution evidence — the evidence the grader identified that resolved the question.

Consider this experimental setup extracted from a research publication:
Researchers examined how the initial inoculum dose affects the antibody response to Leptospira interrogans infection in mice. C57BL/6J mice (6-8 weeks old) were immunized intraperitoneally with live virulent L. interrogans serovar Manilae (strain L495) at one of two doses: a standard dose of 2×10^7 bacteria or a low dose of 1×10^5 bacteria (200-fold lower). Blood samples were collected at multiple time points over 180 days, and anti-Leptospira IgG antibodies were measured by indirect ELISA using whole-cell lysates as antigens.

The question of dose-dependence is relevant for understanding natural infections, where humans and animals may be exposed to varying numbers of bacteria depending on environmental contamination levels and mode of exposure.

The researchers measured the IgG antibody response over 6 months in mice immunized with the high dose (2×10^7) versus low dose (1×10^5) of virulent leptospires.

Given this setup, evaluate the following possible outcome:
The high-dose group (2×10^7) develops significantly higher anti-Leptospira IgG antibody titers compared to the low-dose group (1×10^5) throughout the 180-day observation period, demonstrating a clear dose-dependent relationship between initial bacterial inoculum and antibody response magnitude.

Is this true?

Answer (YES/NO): NO